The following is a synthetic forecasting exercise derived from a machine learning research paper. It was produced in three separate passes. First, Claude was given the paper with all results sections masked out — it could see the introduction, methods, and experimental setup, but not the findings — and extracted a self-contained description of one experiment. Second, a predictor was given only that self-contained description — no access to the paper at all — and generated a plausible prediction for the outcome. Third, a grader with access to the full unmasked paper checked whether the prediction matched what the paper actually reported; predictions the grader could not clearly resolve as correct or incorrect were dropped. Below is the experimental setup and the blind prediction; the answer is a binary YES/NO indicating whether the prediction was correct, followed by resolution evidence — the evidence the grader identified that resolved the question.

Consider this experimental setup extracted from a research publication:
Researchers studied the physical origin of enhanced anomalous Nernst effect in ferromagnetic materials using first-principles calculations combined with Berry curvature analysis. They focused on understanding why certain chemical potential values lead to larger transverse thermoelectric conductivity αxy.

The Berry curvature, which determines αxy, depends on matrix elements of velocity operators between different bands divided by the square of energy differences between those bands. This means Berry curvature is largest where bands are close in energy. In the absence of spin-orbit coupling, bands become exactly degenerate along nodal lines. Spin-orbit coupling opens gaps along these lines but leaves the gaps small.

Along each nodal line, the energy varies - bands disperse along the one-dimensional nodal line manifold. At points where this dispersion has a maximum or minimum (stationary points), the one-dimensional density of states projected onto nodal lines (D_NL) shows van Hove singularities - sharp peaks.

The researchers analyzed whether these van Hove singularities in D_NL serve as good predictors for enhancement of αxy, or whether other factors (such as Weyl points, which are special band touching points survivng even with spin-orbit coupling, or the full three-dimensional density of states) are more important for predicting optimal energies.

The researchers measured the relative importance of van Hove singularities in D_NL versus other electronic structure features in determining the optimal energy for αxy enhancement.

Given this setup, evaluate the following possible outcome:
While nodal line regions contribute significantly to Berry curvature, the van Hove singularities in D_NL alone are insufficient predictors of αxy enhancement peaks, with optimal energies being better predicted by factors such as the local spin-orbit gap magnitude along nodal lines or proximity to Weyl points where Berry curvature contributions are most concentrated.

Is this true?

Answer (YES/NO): NO